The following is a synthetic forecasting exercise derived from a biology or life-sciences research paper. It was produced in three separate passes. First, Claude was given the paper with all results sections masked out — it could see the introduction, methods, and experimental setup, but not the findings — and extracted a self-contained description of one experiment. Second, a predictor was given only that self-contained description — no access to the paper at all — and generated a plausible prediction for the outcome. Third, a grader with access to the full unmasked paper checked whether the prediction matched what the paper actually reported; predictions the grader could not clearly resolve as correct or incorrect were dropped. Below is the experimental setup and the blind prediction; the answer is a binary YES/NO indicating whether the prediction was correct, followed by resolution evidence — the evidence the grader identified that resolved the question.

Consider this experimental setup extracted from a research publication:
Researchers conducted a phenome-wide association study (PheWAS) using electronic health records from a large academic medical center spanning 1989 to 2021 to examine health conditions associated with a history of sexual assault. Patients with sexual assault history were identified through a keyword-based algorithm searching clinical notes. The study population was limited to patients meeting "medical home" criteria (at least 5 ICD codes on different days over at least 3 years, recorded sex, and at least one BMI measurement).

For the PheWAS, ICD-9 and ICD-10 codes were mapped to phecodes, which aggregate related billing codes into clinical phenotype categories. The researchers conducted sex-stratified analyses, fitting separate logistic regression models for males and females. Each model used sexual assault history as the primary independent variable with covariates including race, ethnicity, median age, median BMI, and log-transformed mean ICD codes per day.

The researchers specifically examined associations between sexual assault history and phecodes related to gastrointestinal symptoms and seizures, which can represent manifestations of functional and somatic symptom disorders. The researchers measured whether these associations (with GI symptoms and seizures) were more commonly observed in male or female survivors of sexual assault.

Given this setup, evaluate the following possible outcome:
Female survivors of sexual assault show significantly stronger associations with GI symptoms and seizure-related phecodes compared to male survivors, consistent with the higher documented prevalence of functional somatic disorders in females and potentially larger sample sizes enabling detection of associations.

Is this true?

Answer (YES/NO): YES